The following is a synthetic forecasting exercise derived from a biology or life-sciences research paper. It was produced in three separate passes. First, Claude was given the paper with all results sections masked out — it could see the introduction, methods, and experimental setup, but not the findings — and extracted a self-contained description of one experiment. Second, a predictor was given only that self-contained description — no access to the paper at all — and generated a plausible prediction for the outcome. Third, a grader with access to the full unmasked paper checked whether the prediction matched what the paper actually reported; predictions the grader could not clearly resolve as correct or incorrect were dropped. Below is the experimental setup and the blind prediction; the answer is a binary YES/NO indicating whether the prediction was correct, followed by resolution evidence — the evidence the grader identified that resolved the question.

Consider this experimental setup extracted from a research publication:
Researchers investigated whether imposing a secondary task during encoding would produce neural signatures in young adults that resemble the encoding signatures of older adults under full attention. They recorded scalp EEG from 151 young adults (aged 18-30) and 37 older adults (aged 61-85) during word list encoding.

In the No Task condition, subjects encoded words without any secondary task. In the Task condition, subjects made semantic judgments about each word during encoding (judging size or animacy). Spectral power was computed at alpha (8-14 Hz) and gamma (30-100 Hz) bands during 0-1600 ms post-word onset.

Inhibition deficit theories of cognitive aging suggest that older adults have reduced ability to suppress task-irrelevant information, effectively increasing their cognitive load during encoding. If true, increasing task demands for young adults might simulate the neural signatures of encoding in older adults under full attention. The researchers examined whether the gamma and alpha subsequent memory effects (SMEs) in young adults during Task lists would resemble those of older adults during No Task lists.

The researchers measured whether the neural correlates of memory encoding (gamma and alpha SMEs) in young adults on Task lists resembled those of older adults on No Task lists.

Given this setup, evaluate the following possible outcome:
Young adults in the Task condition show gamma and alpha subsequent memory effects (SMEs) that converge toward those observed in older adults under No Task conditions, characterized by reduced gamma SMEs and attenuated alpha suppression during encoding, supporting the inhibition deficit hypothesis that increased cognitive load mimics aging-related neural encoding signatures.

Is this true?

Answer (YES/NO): NO